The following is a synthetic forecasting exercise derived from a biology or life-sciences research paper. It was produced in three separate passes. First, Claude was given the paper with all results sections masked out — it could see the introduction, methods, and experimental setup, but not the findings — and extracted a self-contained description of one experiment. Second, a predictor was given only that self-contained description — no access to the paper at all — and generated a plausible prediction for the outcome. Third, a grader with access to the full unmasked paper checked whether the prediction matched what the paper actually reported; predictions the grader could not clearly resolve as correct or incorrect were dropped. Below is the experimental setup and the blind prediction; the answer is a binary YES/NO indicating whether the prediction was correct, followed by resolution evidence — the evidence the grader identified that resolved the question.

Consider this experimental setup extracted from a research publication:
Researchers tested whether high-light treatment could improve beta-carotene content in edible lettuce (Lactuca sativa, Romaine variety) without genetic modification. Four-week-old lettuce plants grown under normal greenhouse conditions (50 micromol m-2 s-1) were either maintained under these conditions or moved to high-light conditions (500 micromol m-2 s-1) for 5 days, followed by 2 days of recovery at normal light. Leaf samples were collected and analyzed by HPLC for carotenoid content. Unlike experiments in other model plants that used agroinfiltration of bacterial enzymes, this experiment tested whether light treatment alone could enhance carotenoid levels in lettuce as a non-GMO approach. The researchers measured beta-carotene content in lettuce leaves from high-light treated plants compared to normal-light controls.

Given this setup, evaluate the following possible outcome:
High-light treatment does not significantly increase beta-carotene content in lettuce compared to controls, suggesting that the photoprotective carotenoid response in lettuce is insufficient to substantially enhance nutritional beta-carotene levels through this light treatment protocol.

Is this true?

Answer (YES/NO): NO